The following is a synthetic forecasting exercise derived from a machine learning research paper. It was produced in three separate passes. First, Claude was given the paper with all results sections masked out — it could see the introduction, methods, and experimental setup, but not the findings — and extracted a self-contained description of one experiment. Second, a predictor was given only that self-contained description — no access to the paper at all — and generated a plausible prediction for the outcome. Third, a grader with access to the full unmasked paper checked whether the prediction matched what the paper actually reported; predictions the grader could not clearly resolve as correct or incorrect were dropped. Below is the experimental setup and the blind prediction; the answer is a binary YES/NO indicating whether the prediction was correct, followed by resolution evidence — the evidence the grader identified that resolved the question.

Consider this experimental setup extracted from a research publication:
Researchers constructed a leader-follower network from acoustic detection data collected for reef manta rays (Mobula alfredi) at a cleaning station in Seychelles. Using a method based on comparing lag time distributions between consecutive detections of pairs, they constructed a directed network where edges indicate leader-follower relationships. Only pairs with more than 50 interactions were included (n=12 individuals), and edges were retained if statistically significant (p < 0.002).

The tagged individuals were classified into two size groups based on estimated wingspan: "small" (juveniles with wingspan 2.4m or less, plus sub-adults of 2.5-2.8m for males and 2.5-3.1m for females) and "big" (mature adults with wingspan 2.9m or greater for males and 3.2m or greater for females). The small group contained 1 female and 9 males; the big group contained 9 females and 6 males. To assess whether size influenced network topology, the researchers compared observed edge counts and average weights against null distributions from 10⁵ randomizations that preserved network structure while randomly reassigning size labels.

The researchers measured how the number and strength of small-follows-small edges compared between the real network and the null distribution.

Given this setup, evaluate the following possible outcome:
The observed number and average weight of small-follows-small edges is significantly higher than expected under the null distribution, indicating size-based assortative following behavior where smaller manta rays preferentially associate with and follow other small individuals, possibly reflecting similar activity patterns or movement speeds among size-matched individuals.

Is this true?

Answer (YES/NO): NO